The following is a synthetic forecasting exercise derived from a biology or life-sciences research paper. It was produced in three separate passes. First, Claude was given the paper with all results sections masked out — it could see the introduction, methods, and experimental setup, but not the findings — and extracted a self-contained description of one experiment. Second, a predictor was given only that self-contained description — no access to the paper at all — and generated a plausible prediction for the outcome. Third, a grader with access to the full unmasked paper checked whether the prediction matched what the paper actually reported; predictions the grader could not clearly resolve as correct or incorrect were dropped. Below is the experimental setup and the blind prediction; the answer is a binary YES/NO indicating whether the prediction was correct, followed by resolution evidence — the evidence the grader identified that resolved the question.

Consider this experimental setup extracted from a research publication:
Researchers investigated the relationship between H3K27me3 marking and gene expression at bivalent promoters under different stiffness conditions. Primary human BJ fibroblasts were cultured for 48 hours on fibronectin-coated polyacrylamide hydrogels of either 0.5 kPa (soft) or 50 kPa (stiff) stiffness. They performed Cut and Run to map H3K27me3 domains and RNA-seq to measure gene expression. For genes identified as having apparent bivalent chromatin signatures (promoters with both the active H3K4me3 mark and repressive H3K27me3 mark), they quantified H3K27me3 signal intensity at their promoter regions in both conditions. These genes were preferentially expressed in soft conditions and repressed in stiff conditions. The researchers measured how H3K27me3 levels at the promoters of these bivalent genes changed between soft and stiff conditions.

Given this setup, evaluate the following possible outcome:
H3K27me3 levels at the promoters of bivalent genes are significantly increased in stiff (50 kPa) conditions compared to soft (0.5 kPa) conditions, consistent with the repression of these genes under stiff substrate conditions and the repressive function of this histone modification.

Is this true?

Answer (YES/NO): NO